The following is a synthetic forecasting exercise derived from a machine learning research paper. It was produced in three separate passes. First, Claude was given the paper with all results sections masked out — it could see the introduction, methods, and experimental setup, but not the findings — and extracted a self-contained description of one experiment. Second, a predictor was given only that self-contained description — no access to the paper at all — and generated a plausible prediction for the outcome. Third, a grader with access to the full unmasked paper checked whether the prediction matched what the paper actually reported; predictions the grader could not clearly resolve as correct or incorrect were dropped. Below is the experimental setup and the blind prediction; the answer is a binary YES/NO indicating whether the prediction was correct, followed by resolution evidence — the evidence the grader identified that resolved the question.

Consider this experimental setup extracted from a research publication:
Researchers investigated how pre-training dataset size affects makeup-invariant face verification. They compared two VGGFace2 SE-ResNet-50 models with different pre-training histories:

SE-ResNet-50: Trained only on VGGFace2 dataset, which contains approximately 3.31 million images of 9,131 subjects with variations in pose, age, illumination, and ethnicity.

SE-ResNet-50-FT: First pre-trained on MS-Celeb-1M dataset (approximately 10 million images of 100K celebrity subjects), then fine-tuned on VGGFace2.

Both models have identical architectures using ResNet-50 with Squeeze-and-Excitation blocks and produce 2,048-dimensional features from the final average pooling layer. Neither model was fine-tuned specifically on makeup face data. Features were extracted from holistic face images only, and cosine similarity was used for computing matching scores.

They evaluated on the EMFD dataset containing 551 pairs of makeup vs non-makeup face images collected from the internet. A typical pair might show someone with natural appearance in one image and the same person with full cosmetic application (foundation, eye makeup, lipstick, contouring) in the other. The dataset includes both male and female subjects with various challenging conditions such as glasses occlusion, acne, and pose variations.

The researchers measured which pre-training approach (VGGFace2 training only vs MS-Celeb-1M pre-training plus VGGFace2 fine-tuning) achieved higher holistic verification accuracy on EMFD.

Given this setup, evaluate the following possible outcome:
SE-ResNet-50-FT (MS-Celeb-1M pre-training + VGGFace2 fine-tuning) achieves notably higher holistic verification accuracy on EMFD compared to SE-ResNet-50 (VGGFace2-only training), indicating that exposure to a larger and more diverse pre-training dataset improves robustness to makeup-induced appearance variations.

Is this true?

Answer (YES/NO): YES